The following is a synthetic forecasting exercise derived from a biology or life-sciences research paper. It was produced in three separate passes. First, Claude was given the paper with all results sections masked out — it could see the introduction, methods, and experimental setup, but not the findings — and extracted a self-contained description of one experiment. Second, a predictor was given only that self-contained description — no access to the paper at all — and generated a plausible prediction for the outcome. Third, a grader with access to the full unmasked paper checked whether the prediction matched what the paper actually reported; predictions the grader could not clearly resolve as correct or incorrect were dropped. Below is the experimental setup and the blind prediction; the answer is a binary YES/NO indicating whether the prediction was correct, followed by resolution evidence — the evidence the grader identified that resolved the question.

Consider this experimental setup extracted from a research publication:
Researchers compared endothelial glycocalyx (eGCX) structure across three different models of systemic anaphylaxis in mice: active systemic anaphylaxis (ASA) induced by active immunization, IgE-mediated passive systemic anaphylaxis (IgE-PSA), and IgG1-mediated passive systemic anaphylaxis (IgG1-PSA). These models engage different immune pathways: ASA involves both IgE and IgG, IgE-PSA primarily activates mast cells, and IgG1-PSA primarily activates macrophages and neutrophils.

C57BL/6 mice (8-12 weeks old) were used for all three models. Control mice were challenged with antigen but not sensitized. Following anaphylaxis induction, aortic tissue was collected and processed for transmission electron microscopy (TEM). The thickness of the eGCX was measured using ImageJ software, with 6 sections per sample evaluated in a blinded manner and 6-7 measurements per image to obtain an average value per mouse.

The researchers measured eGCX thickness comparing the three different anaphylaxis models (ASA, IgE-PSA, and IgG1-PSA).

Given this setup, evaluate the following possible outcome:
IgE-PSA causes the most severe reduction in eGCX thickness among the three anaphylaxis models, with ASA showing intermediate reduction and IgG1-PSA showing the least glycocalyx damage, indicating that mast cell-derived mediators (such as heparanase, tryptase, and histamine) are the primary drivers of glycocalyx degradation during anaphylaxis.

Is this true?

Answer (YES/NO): NO